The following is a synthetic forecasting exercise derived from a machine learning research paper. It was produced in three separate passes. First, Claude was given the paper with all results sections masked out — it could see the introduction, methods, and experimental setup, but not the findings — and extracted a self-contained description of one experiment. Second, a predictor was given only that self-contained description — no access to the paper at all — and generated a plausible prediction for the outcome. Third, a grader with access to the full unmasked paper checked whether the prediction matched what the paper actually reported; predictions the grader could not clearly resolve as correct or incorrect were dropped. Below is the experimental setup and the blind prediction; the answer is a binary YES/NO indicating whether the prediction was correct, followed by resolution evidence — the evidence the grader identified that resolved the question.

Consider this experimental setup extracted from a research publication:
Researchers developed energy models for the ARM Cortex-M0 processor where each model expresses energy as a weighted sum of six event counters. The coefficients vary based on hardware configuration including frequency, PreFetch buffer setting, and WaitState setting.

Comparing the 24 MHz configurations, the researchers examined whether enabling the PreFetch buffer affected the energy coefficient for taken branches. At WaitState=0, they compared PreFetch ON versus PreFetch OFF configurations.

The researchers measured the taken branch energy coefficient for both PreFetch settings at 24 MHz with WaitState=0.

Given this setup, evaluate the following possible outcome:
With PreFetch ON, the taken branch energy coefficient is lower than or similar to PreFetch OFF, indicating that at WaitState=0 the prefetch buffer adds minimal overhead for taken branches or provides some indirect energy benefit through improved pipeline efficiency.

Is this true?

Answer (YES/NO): NO